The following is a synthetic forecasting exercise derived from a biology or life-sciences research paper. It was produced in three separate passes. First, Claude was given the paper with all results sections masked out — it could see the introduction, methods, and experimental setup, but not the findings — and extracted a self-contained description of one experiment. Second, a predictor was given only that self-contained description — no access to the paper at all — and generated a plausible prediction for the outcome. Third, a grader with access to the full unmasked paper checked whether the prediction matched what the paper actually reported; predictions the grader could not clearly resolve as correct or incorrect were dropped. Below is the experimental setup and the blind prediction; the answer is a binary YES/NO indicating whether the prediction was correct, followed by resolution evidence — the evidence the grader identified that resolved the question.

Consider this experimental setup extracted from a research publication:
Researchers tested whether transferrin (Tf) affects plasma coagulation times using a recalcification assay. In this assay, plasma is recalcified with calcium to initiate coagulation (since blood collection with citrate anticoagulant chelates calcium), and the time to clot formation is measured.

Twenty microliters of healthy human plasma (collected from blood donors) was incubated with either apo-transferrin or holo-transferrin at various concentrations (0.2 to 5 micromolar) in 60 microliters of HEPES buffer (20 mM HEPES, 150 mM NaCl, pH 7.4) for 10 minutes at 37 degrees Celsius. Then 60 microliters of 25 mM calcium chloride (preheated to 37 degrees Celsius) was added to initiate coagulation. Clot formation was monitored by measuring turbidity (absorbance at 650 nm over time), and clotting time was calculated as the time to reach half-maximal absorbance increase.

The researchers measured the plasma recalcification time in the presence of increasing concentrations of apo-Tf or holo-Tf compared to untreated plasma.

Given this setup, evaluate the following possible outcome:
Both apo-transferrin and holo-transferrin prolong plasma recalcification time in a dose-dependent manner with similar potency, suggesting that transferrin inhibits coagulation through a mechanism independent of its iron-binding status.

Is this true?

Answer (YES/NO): NO